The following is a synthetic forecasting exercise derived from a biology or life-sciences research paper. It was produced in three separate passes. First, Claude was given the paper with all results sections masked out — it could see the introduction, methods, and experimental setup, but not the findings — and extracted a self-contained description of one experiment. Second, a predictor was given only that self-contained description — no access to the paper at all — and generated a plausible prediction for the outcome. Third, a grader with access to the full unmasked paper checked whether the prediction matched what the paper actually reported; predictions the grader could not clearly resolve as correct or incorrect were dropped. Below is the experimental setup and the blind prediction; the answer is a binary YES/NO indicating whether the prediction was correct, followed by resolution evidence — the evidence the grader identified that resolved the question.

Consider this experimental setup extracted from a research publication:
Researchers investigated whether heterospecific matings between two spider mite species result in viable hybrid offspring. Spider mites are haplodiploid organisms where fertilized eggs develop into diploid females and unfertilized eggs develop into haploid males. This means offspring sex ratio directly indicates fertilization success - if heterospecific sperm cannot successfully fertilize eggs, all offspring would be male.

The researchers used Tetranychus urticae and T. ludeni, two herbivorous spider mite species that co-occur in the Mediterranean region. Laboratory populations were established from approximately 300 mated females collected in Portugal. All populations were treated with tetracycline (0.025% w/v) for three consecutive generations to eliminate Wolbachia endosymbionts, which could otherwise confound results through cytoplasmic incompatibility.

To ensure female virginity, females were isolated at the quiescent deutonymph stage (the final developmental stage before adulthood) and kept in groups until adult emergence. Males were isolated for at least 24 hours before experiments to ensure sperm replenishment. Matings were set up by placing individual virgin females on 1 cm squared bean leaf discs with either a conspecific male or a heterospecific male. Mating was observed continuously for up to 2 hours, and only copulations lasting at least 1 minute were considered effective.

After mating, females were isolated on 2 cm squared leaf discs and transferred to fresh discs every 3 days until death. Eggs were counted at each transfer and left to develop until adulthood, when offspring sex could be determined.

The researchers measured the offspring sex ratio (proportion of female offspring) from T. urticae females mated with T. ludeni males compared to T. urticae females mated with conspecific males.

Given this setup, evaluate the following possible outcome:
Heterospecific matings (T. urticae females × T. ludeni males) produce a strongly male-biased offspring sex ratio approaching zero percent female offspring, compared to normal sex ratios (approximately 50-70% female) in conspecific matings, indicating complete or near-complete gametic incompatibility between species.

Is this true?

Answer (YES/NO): YES